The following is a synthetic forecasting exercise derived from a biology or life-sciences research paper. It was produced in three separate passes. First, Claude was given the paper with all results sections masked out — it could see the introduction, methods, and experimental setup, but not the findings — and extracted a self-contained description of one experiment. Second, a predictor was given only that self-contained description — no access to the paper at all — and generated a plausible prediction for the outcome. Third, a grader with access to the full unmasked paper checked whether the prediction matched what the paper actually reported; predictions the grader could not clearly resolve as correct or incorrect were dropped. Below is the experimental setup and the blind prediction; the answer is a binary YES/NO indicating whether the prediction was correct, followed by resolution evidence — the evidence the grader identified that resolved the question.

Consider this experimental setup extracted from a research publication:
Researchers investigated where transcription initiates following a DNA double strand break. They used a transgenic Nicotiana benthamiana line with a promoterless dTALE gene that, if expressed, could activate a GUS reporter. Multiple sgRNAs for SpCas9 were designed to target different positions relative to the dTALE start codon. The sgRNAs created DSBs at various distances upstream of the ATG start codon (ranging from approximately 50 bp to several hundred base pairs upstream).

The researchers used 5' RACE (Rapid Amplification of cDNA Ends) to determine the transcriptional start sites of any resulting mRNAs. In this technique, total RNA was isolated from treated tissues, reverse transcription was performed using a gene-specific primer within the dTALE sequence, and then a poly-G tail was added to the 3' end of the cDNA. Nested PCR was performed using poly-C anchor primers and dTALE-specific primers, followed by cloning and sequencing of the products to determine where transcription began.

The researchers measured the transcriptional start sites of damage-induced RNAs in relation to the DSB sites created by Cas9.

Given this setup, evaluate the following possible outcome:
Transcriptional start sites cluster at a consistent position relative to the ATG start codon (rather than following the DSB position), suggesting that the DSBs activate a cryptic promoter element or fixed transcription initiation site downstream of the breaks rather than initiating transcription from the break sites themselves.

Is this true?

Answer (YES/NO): NO